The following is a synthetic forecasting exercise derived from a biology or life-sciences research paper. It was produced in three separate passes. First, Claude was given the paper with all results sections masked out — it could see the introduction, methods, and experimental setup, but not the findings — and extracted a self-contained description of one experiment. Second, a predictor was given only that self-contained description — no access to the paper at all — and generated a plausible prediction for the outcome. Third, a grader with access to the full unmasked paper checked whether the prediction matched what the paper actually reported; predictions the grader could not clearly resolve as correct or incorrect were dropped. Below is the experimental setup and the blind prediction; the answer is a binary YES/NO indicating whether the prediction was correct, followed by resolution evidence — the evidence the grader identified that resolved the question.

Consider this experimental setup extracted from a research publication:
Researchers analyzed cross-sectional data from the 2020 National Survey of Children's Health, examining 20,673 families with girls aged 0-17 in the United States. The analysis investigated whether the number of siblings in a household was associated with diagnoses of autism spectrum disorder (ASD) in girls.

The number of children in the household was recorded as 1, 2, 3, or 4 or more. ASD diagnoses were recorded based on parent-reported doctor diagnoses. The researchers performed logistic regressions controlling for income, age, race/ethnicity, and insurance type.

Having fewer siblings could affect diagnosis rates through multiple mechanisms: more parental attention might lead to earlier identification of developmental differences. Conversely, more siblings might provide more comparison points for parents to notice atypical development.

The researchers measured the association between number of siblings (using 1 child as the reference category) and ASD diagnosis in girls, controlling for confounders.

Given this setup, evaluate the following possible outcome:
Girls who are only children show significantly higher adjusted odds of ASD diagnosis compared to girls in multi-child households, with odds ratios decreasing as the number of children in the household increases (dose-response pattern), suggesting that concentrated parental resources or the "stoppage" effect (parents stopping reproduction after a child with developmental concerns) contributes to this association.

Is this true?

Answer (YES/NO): YES